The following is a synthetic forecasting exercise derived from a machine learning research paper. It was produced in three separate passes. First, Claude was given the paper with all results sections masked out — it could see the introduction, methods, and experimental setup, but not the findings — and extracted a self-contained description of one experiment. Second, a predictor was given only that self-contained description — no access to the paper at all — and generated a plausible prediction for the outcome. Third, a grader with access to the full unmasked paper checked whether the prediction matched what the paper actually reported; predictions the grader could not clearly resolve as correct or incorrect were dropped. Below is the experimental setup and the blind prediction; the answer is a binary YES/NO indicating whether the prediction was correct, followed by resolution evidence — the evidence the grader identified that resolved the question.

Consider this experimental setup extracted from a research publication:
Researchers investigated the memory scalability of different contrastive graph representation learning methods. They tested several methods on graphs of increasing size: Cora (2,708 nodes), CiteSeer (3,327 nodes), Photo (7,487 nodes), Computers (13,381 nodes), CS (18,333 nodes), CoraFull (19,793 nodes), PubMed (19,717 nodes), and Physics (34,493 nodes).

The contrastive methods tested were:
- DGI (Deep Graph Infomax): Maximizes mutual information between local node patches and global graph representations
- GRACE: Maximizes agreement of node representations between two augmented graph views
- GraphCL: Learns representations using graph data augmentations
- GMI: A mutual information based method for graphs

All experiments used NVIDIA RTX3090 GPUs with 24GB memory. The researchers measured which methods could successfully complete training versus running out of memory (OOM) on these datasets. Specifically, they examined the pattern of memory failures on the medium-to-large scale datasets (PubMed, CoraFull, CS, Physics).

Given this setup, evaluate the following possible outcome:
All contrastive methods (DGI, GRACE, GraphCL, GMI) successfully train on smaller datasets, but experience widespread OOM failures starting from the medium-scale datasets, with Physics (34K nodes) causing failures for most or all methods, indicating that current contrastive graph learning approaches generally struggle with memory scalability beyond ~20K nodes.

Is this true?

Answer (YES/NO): NO